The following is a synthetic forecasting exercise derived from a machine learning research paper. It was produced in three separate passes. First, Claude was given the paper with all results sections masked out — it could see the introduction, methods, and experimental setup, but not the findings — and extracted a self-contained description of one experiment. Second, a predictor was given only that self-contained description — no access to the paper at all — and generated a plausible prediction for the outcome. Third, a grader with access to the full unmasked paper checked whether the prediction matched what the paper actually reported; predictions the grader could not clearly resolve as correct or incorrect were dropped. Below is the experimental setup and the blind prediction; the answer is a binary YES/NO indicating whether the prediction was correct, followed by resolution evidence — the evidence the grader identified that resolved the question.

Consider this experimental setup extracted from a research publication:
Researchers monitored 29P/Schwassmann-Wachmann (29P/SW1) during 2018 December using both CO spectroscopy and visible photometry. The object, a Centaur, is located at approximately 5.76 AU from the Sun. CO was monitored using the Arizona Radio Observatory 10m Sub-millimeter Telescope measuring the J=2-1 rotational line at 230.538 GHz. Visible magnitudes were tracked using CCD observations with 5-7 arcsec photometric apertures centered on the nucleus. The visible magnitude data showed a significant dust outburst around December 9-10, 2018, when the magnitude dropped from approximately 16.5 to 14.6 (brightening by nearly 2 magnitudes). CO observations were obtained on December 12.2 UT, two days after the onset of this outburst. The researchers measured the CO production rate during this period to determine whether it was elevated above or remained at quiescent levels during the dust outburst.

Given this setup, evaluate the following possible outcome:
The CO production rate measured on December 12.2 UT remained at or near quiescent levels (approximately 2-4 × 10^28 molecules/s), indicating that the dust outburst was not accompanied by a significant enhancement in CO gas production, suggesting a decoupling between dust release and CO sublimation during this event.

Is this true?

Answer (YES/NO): YES